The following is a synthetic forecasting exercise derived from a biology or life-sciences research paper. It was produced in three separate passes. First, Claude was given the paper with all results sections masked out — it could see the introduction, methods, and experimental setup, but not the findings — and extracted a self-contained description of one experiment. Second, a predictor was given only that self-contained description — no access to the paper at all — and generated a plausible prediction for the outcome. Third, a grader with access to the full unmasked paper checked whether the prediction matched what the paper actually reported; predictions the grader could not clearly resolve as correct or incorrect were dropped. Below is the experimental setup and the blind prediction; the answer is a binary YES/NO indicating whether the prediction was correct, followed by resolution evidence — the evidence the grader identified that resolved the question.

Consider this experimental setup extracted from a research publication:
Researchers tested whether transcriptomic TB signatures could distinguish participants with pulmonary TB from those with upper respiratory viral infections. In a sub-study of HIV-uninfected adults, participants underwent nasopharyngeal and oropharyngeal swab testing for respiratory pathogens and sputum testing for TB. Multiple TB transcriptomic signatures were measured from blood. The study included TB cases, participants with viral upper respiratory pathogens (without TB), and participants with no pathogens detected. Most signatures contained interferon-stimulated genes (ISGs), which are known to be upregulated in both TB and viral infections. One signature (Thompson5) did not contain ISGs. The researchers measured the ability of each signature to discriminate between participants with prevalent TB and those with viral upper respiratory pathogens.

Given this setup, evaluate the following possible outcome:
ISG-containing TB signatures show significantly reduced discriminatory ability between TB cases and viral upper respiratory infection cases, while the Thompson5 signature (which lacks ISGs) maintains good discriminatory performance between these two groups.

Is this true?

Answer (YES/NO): YES